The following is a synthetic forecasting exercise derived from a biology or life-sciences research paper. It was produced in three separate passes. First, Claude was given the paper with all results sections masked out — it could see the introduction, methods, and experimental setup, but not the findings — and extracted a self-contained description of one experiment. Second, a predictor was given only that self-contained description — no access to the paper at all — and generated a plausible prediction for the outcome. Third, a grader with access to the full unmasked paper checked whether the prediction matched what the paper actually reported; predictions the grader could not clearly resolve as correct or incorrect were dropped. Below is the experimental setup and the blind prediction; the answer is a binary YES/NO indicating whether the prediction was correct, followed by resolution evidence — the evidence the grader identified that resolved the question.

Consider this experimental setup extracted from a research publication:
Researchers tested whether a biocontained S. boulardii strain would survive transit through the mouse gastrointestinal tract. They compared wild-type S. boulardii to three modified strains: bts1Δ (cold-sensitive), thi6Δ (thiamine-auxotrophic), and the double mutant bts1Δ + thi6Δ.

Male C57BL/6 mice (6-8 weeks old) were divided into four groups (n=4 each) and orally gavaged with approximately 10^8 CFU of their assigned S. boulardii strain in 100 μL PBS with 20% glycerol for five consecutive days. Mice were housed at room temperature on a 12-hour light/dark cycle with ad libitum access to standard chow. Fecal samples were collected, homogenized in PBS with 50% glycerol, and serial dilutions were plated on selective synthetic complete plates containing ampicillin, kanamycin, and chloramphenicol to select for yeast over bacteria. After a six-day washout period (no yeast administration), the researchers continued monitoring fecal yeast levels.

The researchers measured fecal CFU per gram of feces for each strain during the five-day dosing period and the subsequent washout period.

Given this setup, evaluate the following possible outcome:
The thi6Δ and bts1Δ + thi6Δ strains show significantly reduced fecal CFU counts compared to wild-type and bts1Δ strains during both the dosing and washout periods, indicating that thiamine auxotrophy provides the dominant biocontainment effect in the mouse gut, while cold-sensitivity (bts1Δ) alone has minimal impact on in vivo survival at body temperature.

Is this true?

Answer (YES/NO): NO